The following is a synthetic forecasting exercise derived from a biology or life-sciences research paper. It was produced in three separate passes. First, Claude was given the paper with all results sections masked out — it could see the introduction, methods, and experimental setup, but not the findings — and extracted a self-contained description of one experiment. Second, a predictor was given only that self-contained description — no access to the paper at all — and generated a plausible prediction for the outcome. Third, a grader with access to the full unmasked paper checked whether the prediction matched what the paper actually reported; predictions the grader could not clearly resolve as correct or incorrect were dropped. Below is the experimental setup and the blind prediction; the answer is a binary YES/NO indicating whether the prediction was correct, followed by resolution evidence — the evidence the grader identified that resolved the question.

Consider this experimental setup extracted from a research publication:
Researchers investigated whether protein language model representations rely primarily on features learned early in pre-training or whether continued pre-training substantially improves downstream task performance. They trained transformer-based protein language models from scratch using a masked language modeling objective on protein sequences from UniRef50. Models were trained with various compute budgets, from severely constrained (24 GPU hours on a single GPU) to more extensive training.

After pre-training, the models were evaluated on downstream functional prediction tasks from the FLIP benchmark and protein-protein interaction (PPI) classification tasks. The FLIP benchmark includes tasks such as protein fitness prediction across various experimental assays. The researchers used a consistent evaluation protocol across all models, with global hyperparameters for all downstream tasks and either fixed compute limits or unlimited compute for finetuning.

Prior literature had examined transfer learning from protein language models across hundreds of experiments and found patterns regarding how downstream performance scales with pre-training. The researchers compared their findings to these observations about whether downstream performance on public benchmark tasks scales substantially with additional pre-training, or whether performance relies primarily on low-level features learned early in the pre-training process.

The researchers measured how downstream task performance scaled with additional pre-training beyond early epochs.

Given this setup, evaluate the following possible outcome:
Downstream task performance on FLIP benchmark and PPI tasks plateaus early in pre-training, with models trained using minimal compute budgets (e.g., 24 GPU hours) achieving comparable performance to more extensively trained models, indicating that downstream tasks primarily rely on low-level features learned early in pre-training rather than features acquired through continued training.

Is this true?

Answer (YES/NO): YES